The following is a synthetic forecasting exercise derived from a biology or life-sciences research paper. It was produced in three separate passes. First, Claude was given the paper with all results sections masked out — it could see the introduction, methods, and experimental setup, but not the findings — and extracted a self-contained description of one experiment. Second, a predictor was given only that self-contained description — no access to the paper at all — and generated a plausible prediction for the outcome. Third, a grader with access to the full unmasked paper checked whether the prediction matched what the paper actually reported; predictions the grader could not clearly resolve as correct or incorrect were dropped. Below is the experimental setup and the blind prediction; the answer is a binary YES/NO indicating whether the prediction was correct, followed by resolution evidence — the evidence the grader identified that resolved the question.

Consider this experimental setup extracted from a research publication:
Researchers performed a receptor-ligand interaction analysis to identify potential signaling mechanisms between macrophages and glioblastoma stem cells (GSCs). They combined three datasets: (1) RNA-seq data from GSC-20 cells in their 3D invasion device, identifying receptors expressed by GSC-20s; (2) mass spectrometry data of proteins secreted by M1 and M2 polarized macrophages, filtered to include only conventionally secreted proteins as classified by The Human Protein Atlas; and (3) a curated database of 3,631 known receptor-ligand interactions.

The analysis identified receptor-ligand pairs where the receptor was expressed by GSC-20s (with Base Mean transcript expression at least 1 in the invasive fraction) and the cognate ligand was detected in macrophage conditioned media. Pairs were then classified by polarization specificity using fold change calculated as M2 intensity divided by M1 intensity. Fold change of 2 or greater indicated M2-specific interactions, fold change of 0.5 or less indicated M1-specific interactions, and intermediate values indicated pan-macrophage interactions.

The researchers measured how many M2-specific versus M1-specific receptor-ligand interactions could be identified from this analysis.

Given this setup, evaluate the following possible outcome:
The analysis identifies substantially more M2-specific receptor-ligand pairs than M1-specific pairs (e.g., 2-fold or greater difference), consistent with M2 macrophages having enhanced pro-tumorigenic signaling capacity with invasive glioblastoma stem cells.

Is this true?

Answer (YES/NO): NO